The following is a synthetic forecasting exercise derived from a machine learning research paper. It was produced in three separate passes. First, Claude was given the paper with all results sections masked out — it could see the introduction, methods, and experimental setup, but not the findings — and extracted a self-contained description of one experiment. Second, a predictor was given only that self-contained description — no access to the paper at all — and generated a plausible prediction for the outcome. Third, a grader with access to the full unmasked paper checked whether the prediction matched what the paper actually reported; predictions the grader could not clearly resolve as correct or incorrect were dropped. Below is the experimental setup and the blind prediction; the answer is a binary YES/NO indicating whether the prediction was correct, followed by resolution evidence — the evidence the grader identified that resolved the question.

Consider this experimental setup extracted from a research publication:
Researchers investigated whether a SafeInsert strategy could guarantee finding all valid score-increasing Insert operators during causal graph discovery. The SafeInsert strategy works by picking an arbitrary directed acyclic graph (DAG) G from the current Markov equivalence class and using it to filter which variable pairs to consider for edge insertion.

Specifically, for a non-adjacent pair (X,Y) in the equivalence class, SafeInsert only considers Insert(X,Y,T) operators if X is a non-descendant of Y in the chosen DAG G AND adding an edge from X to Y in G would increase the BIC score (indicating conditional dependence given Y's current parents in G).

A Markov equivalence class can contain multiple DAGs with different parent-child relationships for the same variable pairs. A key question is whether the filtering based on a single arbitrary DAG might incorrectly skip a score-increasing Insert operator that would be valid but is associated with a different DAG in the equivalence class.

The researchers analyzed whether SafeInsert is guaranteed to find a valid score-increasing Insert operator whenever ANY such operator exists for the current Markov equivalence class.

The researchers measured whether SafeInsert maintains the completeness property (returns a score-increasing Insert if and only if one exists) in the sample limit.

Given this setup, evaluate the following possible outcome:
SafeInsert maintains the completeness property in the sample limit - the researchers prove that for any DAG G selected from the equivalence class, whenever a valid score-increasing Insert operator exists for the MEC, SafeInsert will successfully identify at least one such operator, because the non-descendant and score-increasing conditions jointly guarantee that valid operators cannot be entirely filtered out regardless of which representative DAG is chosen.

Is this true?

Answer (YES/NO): YES